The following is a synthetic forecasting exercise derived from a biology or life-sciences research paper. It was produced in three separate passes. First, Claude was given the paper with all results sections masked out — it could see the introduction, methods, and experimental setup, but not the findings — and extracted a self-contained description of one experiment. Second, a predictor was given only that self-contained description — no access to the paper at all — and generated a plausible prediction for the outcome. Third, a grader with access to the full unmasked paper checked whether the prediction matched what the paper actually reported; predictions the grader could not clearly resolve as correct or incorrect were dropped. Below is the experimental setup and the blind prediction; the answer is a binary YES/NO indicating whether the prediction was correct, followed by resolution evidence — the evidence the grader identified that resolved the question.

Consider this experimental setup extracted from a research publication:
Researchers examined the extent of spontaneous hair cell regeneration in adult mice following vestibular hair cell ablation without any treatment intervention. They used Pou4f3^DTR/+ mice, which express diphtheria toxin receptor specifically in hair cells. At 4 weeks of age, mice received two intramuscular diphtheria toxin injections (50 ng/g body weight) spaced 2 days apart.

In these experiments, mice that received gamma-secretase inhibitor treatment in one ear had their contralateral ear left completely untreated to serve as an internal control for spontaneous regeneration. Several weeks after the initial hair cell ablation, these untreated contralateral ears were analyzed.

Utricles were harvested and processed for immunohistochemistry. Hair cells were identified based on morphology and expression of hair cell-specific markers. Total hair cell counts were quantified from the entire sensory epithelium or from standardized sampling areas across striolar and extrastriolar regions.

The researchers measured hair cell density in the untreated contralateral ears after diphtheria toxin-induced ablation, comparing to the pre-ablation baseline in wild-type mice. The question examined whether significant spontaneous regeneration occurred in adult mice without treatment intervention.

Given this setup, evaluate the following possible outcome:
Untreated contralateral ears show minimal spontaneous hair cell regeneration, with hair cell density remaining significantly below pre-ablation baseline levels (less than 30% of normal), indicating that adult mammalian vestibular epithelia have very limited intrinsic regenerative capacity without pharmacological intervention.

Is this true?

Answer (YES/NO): YES